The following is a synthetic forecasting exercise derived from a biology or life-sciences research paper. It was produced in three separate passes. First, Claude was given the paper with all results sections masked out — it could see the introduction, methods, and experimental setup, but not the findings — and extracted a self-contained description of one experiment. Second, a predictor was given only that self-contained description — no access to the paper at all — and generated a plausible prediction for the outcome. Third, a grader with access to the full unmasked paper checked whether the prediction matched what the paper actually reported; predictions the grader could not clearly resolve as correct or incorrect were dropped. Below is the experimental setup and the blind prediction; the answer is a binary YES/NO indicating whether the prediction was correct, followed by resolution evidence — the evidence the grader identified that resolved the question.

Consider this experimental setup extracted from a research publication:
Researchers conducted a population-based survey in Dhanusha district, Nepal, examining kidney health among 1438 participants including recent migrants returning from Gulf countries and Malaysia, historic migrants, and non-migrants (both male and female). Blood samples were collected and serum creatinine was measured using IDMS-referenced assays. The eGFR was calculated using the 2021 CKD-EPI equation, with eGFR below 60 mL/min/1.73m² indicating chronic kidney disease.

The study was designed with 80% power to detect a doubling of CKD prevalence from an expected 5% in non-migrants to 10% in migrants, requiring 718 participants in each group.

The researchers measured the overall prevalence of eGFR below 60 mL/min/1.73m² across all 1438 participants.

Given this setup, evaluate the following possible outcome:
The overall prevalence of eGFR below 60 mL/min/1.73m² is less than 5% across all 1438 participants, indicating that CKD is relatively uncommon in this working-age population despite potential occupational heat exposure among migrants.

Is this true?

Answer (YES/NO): YES